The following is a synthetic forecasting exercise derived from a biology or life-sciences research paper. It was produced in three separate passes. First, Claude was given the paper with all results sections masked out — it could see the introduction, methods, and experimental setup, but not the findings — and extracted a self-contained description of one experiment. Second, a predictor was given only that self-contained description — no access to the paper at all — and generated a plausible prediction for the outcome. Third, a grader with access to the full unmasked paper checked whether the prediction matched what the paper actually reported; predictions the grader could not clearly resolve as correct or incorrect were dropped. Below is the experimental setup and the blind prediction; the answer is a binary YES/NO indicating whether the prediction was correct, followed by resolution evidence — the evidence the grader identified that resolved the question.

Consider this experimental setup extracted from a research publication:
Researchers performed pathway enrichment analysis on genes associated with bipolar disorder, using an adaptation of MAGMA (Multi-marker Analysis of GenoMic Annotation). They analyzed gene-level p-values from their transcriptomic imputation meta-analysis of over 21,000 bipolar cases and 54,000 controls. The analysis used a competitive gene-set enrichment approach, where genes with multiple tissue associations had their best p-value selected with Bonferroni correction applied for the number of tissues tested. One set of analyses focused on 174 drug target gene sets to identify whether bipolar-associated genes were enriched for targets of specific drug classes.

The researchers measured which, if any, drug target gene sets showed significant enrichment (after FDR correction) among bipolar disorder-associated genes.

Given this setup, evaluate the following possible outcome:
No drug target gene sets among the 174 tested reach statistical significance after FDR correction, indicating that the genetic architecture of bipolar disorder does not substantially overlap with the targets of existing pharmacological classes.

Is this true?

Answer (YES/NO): NO